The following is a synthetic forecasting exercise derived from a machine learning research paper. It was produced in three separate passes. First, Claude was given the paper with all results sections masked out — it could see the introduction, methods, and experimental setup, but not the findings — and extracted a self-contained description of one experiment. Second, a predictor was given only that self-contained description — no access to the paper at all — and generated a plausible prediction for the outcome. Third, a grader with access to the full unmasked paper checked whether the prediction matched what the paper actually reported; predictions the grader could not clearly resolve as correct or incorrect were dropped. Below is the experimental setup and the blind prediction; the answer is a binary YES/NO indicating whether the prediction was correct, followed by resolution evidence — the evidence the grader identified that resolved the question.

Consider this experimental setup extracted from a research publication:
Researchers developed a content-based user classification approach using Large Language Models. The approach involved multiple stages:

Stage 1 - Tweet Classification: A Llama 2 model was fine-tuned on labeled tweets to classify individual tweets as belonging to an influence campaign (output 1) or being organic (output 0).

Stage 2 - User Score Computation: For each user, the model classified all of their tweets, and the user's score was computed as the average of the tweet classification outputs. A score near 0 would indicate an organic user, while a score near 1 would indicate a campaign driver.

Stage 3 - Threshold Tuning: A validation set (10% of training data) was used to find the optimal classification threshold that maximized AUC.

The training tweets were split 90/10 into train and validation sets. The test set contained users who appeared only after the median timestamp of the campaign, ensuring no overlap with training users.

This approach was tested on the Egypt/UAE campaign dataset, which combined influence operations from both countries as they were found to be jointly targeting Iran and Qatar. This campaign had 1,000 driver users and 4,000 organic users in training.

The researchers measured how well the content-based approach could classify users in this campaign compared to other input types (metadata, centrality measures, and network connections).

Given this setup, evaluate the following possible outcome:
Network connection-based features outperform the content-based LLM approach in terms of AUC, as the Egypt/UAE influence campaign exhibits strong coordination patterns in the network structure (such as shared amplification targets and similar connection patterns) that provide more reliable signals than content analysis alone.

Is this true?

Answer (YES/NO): NO